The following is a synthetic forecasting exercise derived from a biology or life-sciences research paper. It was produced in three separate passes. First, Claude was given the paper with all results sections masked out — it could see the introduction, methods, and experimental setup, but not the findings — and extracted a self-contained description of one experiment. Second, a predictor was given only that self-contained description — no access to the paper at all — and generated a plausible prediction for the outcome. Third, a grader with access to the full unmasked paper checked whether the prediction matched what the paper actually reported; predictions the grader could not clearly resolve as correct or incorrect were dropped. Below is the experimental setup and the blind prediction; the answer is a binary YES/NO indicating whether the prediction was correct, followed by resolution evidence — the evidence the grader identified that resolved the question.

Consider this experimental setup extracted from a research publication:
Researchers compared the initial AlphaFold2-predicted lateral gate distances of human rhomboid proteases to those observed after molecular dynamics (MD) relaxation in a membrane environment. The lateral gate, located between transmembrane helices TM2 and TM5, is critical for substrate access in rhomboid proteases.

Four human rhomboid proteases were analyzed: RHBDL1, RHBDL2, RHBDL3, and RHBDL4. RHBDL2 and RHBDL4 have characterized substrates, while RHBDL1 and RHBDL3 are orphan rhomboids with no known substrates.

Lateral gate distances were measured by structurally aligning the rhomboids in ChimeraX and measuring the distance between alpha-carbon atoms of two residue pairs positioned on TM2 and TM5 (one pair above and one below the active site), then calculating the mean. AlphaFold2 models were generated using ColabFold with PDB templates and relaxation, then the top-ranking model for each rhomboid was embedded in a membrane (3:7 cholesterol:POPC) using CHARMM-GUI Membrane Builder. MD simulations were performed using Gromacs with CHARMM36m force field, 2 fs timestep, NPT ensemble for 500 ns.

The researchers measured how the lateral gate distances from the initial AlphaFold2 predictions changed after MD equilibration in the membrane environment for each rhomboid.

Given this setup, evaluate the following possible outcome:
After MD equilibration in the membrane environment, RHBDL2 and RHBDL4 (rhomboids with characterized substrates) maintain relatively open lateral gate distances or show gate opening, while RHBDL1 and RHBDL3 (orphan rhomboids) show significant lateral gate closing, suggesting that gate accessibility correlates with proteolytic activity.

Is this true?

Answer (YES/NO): NO